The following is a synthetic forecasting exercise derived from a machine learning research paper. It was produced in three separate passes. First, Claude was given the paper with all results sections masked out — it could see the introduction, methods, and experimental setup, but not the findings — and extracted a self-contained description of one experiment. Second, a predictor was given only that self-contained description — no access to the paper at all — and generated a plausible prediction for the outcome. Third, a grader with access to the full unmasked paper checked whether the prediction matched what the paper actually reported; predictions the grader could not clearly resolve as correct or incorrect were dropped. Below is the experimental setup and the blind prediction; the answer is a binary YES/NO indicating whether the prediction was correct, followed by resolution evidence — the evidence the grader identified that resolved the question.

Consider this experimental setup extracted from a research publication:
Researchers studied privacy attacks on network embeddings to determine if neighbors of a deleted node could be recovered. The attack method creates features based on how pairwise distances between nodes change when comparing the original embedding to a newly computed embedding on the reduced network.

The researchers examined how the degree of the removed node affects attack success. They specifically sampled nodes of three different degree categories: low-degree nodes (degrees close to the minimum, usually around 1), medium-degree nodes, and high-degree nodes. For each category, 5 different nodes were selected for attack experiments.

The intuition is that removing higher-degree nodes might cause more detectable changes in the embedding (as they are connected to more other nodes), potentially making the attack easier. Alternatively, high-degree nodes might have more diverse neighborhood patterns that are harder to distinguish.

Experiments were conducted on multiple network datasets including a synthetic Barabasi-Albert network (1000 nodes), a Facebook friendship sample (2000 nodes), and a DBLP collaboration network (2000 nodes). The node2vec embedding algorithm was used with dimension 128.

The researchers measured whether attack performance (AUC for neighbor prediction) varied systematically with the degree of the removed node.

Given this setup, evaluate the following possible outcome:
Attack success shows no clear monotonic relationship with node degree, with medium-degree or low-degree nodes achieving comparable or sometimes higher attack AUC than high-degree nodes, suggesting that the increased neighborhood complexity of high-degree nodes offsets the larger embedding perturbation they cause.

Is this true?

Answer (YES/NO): YES